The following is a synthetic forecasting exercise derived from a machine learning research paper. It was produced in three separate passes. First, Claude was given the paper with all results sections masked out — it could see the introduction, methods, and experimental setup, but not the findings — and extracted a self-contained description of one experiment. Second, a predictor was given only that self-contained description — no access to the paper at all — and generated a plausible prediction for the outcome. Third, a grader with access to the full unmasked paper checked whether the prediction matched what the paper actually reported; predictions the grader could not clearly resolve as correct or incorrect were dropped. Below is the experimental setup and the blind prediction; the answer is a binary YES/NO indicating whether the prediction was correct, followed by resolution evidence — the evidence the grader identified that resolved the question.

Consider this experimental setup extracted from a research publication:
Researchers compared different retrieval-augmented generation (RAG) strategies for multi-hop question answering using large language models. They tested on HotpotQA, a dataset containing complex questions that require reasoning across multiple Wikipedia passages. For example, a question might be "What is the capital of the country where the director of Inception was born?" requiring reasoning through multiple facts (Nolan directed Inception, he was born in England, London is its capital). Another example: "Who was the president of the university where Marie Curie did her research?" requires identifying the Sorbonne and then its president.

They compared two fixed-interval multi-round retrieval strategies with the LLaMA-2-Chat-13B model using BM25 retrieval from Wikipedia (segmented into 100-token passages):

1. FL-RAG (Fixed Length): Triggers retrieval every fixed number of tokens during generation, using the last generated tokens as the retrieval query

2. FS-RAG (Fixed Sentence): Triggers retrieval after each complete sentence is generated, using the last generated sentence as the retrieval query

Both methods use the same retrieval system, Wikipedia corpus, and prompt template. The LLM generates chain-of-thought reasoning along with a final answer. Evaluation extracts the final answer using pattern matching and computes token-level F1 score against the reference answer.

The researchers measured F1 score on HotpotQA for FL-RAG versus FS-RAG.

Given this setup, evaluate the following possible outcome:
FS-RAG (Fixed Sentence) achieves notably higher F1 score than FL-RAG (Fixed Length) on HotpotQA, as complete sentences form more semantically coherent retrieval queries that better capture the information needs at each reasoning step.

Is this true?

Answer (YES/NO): YES